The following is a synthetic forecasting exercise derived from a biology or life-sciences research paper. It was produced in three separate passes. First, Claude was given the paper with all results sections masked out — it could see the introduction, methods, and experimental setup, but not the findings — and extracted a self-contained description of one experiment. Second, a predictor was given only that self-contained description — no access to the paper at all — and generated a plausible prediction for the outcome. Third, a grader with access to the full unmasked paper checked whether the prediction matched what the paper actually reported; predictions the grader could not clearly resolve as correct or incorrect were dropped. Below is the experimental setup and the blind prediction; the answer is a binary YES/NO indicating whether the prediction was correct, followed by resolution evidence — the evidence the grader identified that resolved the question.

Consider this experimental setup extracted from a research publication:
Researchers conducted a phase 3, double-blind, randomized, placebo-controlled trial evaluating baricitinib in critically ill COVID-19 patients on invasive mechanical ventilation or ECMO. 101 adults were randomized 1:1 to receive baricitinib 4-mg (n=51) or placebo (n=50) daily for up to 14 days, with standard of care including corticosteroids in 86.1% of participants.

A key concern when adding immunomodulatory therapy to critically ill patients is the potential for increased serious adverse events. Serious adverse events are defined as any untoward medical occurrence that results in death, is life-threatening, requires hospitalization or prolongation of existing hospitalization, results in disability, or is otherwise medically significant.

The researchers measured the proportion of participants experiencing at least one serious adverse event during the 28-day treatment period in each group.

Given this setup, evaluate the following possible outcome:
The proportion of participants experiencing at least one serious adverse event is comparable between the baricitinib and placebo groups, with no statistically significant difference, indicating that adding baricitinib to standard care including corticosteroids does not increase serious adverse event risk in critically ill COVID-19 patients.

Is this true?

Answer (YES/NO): NO